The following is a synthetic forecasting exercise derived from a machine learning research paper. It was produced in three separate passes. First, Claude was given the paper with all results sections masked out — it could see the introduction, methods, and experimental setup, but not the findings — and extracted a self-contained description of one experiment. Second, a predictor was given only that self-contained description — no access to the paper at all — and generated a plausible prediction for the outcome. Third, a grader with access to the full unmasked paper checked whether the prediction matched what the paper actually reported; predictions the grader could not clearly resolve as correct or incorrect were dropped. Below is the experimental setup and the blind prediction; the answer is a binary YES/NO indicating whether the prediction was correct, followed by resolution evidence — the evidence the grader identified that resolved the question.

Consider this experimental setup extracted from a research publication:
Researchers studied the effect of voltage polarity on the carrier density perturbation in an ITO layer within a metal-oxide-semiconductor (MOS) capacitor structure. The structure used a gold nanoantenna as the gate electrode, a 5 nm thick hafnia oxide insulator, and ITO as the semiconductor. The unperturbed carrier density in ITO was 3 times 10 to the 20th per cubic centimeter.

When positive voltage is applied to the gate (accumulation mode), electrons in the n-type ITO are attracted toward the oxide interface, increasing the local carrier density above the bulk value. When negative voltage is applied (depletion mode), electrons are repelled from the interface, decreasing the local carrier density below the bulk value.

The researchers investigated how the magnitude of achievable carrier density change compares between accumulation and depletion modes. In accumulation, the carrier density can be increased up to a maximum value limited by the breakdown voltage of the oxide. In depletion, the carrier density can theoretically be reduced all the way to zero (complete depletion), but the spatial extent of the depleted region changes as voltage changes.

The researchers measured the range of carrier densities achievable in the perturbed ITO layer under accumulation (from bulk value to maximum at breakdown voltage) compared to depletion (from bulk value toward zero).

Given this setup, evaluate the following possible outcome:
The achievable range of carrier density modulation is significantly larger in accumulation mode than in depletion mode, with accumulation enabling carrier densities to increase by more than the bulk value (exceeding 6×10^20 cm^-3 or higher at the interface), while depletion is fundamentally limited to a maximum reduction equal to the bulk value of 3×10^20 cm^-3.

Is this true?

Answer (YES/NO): YES